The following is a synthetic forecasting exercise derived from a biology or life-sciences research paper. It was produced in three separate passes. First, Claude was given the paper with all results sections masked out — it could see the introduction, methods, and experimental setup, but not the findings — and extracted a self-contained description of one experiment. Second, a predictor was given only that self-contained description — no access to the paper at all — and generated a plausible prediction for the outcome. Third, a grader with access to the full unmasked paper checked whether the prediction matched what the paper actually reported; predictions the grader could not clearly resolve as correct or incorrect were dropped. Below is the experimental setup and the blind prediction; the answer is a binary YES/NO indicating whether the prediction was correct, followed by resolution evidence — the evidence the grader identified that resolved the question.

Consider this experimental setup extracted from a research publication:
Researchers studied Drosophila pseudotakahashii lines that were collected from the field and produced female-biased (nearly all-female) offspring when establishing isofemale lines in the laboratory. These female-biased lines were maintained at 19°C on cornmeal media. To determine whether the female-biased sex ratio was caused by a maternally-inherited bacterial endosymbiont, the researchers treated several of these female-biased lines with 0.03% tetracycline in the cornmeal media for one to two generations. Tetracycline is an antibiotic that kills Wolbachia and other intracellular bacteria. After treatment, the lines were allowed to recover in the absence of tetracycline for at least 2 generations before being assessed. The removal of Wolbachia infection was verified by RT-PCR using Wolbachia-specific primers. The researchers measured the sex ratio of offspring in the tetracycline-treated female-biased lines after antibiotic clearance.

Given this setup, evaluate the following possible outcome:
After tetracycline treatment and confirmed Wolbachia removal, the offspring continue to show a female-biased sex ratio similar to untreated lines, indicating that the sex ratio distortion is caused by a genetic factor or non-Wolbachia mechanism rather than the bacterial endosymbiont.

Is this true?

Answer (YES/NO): NO